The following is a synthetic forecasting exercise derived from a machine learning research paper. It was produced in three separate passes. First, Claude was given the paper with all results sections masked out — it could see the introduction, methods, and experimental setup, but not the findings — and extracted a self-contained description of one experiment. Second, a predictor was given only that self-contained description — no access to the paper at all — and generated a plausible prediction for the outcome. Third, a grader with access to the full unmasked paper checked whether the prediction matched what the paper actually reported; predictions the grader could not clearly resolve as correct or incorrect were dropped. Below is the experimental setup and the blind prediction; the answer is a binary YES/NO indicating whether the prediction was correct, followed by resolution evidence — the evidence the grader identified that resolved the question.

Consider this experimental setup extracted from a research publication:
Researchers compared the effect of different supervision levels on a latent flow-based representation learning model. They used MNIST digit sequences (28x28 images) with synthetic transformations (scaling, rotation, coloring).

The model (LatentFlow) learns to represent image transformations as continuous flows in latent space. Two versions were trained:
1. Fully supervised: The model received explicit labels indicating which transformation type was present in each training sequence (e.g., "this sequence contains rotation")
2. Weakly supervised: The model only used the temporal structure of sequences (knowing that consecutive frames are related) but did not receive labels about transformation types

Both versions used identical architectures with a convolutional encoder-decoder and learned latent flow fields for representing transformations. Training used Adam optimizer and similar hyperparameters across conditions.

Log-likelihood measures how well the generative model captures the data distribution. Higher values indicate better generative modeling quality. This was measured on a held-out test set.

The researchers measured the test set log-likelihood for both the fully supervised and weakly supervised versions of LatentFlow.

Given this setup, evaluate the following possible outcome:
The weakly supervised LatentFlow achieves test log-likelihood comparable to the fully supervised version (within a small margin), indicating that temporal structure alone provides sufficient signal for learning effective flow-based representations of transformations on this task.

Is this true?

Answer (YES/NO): NO